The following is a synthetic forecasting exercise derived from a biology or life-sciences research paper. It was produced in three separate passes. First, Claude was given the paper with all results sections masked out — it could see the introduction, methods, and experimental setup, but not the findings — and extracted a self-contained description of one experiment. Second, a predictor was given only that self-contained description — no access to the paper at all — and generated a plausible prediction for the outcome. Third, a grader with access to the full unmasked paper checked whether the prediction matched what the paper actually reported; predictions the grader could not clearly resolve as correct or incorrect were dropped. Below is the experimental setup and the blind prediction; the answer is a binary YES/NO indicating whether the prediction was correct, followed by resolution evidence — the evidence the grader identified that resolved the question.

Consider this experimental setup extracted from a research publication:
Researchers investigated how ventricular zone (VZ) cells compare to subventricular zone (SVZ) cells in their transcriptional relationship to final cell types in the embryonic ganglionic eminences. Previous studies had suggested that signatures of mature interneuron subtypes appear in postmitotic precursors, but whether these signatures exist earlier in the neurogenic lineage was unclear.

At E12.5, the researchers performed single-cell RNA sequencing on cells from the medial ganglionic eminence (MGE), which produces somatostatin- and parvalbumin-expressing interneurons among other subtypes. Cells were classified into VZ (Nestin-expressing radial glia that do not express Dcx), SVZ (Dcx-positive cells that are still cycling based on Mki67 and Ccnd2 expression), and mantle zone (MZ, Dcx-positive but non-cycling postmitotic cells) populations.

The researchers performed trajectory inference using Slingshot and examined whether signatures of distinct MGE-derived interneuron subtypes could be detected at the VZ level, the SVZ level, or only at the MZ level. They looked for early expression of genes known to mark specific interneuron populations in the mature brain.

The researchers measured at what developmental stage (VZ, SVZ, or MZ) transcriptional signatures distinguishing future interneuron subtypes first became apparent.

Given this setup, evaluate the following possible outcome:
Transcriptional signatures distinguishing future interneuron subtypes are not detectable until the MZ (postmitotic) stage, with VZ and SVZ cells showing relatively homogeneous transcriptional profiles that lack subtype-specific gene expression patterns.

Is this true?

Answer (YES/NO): NO